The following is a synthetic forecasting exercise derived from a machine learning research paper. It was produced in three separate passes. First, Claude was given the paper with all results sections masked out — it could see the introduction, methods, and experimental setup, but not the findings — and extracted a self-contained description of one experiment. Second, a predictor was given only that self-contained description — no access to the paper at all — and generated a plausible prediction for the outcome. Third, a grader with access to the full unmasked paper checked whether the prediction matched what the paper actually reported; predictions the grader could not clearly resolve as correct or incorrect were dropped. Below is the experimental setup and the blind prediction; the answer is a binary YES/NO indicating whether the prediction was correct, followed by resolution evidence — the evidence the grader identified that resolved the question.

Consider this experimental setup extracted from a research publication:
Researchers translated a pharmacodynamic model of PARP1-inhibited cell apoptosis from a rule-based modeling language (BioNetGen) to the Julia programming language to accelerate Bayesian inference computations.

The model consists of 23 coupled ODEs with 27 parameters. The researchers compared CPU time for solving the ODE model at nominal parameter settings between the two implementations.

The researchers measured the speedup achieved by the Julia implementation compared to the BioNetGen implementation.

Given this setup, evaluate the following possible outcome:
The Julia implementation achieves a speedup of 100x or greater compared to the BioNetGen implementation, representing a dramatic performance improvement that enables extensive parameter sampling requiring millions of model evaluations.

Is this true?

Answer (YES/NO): NO